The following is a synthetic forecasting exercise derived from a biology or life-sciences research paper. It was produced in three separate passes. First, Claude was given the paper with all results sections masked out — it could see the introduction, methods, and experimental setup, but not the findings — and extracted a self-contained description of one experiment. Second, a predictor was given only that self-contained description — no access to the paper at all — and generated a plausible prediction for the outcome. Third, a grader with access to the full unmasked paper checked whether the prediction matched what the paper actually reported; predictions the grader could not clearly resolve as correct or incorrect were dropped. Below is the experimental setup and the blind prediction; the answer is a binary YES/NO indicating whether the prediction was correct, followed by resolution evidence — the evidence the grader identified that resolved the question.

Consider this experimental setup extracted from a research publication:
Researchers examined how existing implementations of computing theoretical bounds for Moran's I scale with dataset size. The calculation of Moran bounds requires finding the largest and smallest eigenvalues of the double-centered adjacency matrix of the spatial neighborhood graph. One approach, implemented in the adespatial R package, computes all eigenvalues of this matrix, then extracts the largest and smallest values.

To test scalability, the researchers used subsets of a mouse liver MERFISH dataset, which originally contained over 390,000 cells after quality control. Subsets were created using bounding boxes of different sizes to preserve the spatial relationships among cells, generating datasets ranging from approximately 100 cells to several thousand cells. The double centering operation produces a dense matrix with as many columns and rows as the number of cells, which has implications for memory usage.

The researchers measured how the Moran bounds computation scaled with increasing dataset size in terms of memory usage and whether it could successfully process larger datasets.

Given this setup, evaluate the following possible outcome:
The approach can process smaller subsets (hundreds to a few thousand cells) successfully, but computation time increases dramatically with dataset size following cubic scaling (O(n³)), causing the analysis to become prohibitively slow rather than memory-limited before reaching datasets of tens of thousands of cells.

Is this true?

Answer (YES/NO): NO